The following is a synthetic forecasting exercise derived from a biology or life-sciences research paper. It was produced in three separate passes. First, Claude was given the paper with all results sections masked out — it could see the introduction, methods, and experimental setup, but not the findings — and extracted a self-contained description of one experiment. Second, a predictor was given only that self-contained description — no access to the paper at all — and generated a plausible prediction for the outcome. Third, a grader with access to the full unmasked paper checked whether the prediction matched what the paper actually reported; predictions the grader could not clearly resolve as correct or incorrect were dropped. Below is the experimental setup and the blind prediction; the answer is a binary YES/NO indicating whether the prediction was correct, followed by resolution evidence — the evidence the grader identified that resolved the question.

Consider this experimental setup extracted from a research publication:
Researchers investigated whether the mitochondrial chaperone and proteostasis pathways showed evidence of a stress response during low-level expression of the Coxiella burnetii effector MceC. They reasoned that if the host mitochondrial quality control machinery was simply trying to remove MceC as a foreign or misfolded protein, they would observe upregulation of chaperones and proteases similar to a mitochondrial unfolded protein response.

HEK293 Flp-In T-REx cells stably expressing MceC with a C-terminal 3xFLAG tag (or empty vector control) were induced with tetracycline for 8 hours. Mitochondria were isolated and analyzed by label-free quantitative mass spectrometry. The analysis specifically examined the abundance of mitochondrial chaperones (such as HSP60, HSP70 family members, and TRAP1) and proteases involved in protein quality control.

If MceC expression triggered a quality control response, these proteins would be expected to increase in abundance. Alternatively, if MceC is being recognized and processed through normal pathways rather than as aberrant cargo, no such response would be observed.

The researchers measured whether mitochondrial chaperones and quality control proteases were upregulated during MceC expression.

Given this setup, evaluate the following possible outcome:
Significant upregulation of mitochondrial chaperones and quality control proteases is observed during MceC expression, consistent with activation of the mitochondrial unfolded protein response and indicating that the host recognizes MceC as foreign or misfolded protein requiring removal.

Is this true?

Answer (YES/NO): NO